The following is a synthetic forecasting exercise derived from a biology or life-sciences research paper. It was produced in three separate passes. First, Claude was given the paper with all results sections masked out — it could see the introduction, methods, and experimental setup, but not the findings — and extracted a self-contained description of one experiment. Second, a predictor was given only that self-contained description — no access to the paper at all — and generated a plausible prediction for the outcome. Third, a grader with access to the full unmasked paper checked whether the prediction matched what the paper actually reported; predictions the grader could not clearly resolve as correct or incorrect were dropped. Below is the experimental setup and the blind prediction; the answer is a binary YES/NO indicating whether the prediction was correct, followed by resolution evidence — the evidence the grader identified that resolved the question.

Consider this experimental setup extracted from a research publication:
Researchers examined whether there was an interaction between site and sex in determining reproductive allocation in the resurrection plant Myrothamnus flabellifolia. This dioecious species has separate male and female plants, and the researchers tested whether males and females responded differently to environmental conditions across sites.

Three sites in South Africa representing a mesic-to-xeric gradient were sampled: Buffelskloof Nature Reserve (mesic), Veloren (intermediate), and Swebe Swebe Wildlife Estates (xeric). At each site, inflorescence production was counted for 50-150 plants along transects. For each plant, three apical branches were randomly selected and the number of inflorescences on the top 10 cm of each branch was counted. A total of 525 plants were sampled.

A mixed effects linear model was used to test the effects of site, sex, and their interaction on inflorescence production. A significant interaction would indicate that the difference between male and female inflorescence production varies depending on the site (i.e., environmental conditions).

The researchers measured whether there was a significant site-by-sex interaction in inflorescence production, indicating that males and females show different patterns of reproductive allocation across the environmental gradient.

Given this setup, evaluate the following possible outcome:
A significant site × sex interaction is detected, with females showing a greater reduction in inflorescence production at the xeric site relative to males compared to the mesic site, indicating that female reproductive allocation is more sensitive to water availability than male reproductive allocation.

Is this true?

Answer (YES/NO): NO